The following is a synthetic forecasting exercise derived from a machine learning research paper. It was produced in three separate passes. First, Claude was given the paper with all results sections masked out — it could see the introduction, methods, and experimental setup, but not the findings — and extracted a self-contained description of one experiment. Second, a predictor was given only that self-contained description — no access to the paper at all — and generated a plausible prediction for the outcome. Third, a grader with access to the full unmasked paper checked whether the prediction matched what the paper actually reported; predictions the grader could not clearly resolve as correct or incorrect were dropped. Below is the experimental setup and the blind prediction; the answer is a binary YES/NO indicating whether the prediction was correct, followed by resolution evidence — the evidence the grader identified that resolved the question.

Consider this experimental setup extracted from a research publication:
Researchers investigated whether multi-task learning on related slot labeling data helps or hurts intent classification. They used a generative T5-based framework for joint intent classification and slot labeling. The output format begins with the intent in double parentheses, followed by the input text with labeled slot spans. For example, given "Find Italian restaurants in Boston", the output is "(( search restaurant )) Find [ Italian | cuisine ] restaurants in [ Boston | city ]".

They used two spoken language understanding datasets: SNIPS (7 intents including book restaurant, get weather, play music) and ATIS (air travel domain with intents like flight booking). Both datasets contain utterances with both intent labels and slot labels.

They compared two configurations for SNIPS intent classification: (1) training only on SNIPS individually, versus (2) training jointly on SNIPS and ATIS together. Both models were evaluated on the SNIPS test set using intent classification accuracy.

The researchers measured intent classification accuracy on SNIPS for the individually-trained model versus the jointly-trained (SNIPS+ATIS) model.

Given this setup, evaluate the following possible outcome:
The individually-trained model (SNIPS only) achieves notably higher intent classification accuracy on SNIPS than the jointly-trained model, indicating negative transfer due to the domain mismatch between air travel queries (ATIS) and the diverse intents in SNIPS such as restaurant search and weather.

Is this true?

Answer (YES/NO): NO